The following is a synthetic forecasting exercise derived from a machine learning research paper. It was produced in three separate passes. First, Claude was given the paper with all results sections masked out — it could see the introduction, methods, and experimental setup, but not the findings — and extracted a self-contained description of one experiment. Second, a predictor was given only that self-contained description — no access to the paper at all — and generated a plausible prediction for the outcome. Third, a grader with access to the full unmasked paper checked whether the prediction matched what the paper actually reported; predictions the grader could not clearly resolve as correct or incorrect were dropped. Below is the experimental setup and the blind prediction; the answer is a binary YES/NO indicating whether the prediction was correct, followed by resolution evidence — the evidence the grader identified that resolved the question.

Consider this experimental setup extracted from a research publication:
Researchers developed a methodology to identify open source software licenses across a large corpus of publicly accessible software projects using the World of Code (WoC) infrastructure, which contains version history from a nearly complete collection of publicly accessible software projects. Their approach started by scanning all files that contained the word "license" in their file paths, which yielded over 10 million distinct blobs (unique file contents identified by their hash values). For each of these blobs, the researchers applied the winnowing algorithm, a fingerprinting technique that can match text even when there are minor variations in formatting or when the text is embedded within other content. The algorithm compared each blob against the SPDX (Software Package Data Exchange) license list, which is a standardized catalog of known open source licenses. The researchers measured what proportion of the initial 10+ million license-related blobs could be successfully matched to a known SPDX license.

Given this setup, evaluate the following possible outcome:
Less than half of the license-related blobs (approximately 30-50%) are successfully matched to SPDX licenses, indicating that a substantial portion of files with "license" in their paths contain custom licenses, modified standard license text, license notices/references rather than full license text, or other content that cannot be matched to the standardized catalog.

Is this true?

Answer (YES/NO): NO